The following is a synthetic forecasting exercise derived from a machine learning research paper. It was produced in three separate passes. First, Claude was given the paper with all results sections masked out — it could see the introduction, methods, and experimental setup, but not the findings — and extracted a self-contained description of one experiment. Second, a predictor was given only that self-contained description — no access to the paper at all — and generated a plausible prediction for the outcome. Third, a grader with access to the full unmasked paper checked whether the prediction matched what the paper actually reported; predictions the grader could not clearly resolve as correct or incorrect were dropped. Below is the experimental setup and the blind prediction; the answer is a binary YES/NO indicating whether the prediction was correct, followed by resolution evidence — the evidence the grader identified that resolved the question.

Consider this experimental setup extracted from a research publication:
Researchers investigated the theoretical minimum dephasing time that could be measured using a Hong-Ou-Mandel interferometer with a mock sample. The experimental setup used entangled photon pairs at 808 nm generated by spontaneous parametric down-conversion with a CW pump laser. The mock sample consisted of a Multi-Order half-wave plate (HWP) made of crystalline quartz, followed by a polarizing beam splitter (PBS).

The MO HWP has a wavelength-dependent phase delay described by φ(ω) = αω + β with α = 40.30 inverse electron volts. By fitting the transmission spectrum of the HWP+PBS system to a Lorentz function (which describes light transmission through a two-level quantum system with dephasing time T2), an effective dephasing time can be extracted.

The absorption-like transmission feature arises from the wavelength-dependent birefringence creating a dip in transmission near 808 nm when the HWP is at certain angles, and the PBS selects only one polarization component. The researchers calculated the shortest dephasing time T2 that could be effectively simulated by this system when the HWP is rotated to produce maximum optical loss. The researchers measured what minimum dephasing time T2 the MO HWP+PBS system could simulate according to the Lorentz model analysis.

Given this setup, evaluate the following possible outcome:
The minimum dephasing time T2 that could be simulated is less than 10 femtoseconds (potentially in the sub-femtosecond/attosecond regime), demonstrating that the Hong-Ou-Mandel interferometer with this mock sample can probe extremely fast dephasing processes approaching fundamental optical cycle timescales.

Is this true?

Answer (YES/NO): NO